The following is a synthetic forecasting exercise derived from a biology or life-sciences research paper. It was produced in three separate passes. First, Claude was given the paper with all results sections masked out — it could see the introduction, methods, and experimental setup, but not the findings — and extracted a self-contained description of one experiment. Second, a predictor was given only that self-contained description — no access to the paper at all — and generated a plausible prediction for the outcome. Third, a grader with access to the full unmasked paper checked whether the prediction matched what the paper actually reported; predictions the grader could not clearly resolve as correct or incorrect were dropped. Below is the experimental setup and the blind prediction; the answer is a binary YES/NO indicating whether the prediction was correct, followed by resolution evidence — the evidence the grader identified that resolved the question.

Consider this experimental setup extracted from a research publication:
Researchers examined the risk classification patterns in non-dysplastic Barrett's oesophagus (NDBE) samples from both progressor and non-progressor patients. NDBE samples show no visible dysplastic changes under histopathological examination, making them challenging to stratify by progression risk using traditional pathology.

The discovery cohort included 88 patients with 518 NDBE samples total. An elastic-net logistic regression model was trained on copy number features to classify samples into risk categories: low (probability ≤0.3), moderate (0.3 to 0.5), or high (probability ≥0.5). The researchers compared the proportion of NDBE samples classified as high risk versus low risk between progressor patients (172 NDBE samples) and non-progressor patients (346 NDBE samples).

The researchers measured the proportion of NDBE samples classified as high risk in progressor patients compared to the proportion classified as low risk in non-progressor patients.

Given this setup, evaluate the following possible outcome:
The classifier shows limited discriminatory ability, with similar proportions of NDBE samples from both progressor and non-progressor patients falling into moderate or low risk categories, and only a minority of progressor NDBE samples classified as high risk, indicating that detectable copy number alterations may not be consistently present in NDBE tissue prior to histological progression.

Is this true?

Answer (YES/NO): NO